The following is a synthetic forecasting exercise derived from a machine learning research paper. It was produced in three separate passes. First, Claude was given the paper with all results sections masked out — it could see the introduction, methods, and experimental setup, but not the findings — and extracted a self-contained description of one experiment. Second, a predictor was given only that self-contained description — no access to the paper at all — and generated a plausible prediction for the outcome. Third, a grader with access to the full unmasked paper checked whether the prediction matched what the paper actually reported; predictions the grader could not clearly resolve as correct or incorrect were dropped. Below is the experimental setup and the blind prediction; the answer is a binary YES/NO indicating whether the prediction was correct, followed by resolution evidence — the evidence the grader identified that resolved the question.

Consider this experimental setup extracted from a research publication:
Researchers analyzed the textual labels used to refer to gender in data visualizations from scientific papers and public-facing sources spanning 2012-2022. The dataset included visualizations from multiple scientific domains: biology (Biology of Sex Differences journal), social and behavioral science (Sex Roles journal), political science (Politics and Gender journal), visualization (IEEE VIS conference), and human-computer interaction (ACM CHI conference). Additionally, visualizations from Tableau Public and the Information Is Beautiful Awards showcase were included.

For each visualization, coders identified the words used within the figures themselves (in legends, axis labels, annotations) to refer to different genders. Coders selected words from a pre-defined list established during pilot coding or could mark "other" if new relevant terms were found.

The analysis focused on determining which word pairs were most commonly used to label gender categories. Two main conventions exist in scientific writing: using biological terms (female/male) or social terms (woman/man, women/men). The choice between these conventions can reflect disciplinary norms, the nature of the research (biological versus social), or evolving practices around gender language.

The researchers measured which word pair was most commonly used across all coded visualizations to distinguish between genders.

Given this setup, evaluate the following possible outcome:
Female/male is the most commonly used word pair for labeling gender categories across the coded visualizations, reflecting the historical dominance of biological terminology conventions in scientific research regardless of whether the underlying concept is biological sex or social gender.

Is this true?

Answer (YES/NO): YES